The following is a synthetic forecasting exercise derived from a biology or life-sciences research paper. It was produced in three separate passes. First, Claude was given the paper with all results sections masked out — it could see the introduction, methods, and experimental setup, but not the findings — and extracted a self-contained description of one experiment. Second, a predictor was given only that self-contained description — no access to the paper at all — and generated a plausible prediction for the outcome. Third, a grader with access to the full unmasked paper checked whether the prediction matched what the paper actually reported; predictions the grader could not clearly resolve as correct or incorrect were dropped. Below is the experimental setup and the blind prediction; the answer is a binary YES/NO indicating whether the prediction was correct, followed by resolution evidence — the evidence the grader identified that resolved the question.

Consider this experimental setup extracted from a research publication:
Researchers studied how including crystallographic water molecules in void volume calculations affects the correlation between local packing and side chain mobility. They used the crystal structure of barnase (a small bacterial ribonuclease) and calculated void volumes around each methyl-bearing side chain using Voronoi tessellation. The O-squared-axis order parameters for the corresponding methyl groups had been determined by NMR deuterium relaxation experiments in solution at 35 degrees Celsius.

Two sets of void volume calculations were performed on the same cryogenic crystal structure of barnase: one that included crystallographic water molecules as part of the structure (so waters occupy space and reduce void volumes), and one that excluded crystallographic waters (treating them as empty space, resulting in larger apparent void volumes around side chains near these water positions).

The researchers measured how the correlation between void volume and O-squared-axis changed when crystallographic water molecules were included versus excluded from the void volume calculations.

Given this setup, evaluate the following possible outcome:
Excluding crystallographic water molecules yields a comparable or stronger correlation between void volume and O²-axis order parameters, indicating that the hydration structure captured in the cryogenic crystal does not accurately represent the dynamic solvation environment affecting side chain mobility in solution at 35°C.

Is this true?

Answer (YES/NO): NO